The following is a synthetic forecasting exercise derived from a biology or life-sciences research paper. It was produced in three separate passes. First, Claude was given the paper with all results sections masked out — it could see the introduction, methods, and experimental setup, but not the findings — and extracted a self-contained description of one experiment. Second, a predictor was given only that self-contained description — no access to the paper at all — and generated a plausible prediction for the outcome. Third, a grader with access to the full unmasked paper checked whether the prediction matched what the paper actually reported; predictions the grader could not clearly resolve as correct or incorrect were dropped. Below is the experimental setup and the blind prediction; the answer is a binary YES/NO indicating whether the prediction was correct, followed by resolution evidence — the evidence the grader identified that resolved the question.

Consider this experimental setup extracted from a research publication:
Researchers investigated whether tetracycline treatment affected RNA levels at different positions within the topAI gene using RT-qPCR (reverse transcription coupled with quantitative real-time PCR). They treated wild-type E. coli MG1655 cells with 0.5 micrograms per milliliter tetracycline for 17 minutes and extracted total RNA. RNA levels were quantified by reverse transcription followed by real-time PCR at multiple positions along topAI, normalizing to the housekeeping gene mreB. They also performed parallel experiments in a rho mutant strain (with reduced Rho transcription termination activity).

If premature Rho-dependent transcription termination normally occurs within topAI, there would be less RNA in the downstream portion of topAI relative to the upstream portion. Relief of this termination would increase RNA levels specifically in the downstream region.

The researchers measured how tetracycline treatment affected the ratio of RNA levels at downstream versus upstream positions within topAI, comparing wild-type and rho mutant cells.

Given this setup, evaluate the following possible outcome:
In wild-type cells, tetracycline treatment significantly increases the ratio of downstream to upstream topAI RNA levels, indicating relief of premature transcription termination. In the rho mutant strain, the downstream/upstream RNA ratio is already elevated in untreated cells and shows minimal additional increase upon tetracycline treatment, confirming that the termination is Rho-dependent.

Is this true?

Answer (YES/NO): YES